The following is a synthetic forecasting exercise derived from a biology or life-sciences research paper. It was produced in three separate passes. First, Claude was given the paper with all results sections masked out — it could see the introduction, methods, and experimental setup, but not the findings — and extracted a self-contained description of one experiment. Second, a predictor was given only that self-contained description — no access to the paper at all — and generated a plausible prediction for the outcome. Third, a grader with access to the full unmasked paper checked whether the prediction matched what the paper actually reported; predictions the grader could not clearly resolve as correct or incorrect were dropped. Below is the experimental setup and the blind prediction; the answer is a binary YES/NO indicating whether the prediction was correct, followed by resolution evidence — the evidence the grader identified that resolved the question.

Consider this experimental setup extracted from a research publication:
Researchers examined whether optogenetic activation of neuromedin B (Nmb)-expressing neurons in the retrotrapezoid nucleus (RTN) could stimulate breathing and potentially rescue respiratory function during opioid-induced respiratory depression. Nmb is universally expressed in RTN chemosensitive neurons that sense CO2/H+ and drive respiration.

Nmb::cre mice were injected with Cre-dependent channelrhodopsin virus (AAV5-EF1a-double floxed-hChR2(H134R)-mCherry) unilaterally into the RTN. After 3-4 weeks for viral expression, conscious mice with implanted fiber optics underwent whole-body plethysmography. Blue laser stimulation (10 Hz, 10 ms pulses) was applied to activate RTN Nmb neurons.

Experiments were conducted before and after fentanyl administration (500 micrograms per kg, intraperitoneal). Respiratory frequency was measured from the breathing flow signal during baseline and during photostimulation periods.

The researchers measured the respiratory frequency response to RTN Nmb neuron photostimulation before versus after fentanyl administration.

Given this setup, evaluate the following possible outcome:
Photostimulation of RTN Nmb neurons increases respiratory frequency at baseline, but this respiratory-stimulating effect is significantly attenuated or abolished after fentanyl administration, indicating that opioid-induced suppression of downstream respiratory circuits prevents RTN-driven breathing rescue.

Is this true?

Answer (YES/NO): NO